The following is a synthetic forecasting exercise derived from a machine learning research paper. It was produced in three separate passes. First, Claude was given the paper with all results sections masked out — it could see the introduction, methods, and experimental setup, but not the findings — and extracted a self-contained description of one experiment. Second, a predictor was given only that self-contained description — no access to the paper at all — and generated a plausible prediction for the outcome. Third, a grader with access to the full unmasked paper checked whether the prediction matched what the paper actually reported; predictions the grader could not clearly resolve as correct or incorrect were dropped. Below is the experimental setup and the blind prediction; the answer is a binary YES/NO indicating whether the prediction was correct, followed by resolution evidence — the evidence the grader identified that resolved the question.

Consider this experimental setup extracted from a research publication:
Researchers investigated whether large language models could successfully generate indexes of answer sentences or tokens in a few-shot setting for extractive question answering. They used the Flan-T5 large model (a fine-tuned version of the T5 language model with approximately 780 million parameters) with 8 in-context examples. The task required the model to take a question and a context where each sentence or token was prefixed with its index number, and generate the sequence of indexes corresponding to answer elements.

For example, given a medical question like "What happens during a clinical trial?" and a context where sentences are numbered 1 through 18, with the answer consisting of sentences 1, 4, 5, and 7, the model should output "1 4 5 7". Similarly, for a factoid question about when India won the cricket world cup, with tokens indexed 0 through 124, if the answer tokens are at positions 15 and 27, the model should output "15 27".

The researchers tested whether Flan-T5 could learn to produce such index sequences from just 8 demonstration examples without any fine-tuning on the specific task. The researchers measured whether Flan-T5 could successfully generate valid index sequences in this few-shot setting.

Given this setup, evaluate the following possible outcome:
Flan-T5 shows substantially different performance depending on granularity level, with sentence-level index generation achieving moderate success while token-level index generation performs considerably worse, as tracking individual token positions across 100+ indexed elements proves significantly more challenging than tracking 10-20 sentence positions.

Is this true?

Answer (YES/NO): NO